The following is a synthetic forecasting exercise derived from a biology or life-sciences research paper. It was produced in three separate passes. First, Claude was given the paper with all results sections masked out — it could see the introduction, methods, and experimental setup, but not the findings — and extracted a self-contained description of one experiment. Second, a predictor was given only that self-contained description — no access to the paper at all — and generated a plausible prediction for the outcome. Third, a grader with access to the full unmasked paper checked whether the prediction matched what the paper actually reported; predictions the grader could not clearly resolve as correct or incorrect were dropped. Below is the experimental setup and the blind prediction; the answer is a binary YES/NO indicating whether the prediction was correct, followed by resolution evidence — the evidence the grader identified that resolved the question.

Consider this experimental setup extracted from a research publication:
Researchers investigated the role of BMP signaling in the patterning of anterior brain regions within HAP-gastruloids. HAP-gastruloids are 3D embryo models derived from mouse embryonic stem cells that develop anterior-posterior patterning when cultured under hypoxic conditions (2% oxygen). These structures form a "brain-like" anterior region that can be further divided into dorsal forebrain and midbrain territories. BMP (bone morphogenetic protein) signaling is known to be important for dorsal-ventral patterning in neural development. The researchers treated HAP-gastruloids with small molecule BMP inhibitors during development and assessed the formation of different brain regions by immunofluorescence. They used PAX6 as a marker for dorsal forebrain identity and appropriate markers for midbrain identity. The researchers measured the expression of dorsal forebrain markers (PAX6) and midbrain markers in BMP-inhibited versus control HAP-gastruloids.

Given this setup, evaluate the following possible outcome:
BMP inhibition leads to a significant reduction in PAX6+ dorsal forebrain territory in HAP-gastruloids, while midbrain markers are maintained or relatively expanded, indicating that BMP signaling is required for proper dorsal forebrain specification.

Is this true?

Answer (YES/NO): YES